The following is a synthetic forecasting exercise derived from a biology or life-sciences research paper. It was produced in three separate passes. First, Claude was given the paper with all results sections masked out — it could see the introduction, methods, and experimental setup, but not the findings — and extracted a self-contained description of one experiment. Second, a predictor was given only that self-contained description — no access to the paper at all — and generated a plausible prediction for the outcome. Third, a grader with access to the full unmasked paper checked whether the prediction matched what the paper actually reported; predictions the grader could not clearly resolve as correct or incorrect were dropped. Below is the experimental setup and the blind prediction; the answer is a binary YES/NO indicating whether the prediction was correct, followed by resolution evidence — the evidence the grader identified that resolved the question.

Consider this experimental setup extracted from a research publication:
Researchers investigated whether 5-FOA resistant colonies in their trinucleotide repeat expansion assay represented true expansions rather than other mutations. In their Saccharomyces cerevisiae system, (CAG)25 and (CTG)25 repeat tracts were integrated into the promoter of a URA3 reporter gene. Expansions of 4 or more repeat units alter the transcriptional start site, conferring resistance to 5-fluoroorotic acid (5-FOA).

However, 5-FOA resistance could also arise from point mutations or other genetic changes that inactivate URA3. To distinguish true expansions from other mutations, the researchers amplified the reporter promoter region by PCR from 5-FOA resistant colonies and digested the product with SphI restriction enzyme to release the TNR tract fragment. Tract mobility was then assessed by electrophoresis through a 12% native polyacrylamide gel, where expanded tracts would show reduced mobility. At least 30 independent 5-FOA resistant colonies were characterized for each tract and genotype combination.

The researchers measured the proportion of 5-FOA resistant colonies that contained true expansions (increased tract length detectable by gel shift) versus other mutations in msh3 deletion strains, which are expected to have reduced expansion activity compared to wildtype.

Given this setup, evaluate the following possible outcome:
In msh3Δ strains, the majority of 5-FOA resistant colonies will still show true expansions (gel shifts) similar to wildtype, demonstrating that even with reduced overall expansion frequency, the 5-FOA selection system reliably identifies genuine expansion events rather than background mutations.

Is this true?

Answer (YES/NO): NO